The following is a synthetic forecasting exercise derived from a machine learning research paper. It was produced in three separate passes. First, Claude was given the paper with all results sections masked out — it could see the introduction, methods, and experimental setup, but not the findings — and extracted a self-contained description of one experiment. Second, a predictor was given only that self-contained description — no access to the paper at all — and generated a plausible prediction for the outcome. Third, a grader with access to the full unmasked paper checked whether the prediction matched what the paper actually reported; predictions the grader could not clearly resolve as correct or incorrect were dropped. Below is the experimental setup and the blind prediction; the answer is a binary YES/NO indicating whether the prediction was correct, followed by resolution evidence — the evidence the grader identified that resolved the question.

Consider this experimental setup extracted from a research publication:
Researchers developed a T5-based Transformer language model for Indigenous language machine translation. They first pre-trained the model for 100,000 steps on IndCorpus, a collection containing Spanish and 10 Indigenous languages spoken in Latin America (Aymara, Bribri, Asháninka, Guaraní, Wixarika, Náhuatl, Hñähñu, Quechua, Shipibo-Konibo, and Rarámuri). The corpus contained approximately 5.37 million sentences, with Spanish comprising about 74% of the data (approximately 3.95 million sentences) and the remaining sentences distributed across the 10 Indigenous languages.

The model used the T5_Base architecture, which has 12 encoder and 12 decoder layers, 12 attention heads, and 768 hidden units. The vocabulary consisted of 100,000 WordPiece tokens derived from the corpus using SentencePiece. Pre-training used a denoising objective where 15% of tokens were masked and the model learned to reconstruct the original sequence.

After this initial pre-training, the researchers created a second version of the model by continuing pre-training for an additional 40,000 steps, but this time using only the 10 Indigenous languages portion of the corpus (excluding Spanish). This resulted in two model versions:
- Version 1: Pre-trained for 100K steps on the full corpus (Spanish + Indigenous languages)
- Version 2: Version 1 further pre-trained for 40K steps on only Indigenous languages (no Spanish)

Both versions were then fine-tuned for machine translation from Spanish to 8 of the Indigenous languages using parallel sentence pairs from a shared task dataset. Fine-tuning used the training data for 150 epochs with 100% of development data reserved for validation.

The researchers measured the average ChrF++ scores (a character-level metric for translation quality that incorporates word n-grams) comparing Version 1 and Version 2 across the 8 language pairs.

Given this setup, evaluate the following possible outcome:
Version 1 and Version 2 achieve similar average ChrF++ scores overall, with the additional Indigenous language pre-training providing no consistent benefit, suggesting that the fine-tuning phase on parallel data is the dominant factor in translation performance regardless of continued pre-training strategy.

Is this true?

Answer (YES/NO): NO